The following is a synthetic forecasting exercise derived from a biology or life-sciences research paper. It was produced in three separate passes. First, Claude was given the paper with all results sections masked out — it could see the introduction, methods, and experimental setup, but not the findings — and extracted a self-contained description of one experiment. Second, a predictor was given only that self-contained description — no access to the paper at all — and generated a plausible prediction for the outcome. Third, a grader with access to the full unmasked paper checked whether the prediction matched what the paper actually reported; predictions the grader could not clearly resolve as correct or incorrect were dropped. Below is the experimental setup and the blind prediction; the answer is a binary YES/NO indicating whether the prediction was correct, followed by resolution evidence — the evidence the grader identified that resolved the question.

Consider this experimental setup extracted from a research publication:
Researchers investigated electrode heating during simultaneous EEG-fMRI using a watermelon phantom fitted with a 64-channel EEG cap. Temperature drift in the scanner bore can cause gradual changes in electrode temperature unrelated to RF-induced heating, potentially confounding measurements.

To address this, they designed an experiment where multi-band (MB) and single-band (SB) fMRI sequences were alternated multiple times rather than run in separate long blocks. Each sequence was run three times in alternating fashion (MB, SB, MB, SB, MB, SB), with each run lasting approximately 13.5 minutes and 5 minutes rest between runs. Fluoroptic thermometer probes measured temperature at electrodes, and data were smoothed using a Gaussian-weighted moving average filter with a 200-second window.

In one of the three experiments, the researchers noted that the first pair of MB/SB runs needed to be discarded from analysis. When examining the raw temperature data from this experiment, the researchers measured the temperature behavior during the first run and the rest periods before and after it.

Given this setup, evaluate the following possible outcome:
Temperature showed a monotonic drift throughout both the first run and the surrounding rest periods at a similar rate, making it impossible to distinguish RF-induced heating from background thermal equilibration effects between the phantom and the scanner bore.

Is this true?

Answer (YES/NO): NO